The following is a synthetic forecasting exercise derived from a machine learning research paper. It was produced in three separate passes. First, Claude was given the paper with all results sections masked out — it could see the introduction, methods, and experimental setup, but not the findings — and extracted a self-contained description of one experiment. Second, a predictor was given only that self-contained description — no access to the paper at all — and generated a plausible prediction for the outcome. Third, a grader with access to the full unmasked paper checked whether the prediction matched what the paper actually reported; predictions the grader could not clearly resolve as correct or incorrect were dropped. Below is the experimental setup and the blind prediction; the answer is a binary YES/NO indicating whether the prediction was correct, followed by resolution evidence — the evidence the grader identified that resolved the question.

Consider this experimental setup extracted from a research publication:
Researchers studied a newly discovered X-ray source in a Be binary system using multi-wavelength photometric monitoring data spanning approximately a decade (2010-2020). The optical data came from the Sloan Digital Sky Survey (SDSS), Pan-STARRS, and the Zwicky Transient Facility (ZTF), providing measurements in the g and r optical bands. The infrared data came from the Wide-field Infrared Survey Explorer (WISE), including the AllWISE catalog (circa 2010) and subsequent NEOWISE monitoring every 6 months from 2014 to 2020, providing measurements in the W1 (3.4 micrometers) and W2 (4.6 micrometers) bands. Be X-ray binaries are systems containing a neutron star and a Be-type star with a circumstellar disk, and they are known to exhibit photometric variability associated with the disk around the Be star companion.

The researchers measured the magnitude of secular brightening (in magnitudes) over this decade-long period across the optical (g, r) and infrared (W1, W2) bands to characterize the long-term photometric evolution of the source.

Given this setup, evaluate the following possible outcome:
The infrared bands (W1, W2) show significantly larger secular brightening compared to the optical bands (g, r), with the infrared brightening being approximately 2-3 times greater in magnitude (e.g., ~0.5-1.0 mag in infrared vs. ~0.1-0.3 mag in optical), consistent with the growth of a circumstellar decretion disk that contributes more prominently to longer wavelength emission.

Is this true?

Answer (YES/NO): NO